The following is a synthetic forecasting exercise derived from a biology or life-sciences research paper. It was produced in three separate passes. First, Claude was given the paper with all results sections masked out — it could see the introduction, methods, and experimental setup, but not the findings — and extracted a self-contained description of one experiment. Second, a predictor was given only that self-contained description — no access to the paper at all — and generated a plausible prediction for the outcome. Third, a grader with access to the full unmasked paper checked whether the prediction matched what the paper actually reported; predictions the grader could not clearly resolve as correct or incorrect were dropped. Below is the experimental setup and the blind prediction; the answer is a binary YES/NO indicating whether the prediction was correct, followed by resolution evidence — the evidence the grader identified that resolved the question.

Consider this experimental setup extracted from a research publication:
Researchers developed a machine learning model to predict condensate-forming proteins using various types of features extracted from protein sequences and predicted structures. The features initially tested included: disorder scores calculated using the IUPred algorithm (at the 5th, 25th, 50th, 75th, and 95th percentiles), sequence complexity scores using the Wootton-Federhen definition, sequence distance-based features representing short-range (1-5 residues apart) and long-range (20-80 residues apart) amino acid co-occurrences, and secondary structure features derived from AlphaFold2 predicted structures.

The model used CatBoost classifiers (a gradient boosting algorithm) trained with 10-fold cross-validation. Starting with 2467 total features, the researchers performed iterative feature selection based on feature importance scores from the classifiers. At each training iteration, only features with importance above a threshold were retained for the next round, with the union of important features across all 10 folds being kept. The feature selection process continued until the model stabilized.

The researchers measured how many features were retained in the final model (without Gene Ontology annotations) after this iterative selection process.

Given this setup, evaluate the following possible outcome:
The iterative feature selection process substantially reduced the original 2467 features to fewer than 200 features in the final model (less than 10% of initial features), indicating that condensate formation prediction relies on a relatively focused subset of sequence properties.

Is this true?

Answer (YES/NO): YES